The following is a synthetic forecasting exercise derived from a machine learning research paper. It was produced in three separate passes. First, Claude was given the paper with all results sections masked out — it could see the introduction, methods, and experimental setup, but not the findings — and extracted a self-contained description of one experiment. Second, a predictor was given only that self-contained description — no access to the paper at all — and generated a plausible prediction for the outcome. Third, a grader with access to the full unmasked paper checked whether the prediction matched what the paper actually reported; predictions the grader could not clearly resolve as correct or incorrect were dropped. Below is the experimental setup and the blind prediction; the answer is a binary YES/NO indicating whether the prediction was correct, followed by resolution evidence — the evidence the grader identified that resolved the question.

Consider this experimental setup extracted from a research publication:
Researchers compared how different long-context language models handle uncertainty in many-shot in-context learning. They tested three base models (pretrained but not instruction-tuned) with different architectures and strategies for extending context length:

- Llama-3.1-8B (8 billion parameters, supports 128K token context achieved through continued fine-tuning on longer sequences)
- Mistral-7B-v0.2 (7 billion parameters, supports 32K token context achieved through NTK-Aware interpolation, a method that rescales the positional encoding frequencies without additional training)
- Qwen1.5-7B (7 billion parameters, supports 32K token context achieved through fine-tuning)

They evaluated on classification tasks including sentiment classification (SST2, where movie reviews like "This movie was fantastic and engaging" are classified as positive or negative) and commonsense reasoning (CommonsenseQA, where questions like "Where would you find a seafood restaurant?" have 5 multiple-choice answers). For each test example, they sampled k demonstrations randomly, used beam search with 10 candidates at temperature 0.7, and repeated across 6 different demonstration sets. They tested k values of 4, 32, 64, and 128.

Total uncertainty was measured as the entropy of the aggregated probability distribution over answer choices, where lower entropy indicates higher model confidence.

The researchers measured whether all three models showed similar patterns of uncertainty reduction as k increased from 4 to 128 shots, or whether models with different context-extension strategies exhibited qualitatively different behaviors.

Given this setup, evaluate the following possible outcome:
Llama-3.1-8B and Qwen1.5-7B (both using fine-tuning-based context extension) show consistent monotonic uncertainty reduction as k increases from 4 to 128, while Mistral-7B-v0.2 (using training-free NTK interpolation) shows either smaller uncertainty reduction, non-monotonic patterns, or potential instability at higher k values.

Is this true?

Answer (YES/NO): NO